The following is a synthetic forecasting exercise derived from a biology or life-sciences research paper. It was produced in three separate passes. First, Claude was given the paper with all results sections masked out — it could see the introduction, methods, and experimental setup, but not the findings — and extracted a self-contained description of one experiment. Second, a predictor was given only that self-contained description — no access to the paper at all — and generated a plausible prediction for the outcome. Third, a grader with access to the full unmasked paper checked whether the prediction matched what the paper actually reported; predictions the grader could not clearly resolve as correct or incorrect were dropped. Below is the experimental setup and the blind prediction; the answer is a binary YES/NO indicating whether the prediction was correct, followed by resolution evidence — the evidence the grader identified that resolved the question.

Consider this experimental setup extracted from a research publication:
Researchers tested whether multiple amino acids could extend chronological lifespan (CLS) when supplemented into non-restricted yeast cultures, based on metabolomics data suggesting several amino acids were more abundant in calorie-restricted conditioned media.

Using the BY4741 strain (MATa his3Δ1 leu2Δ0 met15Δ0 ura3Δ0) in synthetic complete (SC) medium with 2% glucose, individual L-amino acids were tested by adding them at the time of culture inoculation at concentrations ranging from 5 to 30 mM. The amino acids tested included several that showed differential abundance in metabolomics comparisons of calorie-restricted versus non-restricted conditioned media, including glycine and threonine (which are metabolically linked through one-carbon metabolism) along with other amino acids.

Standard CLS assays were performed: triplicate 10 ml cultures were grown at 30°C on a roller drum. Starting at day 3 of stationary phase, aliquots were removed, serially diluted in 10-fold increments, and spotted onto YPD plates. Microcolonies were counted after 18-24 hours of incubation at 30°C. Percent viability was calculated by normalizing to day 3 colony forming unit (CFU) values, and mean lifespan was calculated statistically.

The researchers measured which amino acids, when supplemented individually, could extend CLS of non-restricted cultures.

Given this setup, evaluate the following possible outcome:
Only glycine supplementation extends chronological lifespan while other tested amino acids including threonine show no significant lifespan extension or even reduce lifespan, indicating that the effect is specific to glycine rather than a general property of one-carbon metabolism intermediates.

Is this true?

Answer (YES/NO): NO